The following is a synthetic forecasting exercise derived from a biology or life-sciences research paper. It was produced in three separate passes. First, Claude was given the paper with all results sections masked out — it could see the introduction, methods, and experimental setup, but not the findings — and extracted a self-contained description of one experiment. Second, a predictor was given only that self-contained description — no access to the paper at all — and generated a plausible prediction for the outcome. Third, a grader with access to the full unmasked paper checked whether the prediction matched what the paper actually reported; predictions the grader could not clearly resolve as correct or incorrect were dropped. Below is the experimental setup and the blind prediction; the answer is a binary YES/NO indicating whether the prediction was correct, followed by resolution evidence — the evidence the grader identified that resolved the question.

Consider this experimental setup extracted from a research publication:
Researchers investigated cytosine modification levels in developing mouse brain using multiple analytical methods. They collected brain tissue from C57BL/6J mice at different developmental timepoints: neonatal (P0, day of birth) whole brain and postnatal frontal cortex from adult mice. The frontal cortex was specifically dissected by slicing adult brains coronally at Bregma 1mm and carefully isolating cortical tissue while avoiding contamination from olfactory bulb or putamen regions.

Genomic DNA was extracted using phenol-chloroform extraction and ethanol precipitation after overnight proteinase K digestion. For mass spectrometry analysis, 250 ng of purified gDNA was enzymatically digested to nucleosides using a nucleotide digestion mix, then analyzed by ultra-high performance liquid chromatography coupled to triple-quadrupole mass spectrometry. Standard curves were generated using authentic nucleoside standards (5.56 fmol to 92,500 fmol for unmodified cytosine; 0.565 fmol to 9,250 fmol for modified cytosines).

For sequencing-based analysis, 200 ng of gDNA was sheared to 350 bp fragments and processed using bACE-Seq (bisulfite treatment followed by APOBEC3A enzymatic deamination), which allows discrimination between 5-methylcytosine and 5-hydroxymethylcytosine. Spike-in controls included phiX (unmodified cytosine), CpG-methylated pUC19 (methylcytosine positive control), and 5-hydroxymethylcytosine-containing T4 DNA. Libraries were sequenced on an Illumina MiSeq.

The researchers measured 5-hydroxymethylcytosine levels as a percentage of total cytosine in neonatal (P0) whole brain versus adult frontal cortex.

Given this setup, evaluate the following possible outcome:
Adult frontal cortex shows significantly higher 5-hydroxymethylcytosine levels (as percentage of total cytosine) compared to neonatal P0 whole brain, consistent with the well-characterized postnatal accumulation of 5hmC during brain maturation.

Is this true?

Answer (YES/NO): YES